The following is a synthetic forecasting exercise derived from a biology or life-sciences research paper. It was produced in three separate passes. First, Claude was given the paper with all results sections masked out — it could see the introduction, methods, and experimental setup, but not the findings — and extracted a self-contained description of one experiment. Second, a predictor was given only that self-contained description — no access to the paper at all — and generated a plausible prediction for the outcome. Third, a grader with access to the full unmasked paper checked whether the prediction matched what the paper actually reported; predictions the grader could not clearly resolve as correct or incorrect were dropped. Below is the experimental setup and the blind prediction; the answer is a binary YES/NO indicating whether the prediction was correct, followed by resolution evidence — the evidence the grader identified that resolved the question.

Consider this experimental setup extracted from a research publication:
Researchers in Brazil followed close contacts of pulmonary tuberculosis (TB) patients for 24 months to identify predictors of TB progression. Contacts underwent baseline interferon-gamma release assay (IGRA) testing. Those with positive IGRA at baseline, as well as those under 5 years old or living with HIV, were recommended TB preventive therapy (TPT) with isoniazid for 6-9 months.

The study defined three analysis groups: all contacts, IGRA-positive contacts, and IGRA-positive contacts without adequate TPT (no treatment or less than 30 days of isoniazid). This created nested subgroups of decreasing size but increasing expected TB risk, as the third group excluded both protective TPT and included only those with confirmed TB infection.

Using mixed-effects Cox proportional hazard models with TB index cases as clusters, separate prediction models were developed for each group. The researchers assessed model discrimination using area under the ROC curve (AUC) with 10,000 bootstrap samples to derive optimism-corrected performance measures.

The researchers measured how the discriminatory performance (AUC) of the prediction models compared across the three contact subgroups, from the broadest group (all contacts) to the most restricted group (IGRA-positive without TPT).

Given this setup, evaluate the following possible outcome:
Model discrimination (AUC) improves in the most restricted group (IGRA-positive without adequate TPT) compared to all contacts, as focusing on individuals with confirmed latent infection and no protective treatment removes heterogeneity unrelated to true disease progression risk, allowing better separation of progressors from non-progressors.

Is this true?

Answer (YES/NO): NO